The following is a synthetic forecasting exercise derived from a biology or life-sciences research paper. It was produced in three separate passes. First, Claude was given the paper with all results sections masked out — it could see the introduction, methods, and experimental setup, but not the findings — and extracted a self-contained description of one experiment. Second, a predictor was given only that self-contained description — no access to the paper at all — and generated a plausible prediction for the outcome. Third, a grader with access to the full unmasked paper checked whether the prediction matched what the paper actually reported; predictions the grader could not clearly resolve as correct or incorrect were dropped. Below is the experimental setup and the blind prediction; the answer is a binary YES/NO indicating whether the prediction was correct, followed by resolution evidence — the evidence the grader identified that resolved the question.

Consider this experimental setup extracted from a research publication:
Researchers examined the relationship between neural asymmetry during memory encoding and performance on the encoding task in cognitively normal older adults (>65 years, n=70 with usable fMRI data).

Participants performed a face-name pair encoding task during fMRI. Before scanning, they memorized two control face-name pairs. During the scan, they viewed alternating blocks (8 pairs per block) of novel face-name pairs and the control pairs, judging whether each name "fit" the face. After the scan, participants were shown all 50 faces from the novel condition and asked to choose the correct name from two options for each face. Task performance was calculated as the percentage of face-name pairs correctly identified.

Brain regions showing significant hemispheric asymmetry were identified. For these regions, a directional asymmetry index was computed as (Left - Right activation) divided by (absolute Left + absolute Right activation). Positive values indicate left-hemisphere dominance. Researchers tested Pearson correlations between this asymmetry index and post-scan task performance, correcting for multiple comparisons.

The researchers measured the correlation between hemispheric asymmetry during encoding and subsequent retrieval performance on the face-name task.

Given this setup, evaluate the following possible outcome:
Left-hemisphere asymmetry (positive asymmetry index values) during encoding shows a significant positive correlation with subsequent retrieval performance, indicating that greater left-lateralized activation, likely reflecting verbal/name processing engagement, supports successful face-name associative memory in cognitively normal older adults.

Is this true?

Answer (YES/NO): NO